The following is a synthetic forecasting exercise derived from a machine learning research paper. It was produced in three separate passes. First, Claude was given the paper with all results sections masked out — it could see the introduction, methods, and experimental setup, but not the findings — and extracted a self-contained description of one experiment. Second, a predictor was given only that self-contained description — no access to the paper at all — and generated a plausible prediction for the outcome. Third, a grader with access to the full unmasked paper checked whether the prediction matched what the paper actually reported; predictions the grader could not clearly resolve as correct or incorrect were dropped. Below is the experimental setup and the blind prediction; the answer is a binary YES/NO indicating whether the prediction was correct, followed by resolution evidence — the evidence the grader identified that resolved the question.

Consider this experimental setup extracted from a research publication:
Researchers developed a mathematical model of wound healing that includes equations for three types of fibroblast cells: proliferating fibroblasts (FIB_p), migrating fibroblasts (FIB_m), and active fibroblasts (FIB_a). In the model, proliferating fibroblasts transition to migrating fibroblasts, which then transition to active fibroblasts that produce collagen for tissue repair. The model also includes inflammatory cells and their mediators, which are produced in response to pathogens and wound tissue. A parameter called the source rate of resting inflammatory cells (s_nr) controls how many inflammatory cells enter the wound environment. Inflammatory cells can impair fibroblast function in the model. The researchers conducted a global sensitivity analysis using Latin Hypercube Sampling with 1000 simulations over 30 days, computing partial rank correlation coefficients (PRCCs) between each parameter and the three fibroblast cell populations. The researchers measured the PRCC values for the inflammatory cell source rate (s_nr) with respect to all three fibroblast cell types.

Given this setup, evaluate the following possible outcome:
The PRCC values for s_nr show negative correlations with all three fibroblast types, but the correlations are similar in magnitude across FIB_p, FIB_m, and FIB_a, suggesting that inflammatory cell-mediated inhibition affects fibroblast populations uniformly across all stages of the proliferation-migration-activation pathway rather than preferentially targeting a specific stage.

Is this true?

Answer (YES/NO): NO